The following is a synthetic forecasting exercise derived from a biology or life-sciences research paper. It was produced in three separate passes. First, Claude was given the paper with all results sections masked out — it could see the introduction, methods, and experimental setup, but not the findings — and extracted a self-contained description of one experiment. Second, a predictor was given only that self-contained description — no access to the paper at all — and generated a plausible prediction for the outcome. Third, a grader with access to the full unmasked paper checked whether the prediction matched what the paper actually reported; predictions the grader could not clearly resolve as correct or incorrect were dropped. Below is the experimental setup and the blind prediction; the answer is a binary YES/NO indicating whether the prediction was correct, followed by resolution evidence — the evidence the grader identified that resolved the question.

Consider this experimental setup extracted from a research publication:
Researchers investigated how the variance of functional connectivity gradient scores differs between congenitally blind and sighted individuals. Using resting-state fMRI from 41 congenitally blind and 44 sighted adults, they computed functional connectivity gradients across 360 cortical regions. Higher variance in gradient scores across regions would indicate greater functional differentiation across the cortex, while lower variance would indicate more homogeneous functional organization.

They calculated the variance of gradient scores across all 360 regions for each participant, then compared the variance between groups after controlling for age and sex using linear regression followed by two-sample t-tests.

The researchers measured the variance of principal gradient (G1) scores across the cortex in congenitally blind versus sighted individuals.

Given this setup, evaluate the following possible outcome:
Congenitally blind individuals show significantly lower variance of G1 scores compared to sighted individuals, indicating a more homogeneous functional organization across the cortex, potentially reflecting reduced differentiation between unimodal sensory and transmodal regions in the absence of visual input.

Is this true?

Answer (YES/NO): NO